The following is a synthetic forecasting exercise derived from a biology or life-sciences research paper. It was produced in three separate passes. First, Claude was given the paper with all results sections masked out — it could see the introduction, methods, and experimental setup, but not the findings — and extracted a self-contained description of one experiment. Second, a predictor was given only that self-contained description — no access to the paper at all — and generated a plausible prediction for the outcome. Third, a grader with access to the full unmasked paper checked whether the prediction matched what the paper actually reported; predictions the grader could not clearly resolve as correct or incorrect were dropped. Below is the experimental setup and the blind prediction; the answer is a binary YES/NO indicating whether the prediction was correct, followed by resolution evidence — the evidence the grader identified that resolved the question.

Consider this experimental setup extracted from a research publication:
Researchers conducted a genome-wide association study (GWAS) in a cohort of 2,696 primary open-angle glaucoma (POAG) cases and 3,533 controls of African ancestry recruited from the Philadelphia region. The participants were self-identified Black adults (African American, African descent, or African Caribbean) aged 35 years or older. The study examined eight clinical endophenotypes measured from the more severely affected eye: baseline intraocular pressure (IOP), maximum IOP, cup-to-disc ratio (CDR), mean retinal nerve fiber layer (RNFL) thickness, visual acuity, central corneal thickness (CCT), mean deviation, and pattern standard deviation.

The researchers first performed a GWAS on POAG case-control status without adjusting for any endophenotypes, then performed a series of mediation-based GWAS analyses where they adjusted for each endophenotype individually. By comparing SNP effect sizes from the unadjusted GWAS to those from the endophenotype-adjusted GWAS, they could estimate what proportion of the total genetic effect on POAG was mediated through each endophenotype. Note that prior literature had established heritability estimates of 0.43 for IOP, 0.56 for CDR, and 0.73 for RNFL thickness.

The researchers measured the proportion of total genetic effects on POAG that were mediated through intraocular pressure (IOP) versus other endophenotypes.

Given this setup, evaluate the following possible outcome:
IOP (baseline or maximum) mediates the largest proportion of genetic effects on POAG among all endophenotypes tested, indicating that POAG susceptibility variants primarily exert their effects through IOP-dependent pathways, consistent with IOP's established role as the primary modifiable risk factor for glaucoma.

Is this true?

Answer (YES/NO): NO